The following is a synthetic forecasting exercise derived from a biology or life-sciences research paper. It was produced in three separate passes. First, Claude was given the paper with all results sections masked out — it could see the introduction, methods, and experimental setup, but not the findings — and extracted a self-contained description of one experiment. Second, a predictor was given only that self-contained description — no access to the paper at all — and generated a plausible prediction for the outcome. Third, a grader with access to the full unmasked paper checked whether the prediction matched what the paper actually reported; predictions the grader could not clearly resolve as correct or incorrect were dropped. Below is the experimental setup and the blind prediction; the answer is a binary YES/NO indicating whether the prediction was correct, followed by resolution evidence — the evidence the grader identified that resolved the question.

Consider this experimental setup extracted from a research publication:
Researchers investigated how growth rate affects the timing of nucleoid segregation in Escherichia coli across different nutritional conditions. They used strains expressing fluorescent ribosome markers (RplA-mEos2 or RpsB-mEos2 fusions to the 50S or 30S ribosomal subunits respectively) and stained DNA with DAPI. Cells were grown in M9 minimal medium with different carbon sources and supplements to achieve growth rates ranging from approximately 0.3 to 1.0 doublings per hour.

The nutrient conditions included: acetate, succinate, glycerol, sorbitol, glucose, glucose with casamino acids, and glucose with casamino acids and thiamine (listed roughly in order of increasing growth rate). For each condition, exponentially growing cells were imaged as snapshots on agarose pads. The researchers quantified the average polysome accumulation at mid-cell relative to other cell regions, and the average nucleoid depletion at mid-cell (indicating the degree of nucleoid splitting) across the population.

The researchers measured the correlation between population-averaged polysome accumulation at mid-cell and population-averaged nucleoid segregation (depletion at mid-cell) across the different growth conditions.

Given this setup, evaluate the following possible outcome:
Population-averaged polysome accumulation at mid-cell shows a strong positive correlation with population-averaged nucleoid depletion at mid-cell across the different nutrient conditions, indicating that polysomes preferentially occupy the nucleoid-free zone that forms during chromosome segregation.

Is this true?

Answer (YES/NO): NO